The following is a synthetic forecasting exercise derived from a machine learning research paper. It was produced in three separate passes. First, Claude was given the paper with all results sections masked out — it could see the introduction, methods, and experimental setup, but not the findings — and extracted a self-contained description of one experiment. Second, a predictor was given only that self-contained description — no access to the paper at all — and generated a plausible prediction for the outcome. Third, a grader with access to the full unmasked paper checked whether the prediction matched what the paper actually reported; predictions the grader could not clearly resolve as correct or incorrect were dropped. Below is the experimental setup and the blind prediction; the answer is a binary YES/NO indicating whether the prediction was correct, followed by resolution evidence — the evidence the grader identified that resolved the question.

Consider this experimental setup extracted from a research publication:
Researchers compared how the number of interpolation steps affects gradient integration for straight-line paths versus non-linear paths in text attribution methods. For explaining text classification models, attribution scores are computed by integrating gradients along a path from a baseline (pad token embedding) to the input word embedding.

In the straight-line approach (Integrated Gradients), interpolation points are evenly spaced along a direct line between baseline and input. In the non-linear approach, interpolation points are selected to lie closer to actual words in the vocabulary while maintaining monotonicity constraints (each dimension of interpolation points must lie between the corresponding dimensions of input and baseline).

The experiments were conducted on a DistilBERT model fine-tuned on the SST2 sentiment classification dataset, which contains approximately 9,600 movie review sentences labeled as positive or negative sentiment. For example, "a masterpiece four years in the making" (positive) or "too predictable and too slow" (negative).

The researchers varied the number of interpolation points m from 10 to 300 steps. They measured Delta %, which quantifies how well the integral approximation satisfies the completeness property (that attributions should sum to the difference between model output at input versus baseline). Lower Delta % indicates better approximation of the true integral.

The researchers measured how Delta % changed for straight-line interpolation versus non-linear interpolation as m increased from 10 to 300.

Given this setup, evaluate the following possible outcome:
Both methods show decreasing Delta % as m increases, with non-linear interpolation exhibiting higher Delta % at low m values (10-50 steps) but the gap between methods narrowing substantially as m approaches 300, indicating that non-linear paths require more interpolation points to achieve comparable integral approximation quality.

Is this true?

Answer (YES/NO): NO